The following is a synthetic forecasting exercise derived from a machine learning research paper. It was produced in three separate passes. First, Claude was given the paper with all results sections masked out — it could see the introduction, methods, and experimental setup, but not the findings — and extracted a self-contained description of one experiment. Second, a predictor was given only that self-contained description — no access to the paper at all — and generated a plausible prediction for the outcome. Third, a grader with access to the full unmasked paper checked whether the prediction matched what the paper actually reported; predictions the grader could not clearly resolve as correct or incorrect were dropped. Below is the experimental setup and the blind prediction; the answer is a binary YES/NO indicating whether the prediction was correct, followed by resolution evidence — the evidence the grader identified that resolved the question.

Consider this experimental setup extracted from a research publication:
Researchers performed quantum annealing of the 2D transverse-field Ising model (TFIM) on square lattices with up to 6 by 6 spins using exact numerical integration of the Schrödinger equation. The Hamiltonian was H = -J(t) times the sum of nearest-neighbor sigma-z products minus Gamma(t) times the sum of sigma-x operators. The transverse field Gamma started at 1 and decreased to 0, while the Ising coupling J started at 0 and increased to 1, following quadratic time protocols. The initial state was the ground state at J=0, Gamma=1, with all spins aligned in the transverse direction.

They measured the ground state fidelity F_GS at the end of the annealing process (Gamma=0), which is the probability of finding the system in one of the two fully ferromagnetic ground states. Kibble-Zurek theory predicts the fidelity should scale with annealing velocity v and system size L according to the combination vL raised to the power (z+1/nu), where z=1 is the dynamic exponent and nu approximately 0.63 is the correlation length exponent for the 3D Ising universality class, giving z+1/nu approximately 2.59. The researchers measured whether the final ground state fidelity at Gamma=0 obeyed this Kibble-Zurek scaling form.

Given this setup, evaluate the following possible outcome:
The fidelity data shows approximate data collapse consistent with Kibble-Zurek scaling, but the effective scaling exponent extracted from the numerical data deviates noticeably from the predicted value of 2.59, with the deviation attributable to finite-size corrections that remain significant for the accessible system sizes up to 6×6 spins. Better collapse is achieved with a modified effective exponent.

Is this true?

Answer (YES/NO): NO